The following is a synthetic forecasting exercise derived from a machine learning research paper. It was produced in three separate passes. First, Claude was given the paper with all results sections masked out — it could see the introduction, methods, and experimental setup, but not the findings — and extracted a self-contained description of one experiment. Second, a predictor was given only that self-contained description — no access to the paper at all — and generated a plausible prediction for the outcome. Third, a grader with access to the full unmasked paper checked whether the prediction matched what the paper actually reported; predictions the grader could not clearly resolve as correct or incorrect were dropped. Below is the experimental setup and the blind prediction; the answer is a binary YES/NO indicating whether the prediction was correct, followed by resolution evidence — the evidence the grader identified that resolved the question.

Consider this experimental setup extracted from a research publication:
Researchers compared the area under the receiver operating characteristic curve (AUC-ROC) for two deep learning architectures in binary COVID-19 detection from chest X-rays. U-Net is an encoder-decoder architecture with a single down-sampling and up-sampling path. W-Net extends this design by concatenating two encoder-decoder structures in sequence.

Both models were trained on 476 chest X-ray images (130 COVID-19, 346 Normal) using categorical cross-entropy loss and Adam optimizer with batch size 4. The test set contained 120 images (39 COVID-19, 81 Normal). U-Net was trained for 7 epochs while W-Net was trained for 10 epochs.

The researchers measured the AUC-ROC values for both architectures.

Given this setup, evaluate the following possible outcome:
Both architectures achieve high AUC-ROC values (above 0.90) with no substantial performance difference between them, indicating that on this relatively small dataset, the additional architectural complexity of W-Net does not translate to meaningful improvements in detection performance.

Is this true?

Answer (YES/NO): YES